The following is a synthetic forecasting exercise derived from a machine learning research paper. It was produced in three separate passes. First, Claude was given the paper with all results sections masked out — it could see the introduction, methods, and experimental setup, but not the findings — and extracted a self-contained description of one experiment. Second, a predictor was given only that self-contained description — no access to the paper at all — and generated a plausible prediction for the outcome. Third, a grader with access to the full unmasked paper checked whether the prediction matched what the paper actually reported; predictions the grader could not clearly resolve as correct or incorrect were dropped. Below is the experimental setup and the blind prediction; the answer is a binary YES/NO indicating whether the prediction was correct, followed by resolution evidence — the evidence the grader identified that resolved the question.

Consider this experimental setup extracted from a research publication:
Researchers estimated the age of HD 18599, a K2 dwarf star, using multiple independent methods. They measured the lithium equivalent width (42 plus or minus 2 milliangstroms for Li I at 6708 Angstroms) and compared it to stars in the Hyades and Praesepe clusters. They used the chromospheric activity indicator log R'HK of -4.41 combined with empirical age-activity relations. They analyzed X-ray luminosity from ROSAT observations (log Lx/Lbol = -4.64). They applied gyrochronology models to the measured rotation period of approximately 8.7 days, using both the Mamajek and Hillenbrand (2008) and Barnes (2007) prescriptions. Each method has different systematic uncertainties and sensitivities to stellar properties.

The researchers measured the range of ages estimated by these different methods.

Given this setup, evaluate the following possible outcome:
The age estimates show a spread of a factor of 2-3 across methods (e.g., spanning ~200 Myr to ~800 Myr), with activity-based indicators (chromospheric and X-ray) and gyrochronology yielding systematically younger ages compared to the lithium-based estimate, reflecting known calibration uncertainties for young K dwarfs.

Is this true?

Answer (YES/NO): YES